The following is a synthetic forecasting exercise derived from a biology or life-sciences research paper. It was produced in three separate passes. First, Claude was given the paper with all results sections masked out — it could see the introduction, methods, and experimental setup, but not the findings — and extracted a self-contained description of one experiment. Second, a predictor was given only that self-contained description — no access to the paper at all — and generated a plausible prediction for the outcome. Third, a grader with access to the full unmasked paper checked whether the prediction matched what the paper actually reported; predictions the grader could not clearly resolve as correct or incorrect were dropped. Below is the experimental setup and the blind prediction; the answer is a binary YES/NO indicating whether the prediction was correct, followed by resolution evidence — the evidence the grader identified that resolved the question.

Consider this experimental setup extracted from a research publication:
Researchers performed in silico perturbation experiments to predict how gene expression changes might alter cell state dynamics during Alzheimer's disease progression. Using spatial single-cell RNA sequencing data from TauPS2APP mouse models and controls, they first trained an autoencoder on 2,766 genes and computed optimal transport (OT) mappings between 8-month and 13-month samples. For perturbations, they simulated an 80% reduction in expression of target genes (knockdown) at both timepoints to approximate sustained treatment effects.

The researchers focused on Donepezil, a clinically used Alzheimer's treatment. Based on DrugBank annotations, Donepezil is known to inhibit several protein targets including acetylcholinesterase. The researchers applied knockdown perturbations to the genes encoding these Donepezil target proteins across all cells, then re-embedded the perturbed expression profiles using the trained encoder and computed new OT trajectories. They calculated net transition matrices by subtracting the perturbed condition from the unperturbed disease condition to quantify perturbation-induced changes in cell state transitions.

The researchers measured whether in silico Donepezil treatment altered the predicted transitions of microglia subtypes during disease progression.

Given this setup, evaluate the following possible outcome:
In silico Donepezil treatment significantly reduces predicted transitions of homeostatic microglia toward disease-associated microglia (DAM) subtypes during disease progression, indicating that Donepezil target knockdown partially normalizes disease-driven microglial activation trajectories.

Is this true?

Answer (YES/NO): YES